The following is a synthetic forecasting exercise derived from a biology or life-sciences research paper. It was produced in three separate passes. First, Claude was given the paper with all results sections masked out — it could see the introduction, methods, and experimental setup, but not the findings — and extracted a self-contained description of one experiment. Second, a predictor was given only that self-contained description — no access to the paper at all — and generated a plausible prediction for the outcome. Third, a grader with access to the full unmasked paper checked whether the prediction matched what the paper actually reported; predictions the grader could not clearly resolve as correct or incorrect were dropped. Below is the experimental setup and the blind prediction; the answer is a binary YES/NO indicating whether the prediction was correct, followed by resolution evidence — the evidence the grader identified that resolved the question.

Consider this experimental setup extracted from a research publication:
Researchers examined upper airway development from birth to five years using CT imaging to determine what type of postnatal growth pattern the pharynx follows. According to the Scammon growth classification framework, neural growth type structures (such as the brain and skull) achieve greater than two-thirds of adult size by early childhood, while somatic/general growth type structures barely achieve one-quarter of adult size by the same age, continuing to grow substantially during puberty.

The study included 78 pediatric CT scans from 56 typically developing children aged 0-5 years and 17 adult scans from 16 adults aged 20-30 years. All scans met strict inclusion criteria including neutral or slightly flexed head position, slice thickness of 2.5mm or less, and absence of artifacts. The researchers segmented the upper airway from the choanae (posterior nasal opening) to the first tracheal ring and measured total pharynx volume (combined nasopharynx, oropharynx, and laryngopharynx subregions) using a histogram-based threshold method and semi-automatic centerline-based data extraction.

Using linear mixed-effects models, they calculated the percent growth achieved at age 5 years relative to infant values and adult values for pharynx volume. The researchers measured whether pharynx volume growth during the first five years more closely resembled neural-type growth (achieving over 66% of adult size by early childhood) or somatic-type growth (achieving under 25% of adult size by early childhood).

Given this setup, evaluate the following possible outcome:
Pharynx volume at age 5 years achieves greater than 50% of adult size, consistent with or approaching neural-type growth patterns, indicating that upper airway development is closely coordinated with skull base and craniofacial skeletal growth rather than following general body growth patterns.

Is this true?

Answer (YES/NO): NO